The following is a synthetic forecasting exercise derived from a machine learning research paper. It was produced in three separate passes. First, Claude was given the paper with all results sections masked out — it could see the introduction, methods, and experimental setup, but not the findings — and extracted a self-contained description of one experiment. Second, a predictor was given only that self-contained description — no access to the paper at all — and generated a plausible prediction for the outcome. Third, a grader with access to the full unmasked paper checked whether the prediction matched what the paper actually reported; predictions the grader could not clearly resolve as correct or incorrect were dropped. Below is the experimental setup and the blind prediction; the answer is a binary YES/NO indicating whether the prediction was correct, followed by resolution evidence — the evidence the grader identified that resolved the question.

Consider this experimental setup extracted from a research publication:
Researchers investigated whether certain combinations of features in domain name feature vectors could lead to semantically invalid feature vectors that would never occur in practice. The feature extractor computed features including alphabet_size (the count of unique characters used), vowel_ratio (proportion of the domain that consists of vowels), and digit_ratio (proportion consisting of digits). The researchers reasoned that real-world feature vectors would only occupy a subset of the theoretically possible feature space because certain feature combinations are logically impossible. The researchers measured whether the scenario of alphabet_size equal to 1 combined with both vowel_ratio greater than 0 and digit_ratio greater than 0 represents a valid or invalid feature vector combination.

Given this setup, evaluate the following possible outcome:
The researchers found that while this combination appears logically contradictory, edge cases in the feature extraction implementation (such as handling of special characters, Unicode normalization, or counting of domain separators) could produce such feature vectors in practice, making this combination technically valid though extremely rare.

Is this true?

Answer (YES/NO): NO